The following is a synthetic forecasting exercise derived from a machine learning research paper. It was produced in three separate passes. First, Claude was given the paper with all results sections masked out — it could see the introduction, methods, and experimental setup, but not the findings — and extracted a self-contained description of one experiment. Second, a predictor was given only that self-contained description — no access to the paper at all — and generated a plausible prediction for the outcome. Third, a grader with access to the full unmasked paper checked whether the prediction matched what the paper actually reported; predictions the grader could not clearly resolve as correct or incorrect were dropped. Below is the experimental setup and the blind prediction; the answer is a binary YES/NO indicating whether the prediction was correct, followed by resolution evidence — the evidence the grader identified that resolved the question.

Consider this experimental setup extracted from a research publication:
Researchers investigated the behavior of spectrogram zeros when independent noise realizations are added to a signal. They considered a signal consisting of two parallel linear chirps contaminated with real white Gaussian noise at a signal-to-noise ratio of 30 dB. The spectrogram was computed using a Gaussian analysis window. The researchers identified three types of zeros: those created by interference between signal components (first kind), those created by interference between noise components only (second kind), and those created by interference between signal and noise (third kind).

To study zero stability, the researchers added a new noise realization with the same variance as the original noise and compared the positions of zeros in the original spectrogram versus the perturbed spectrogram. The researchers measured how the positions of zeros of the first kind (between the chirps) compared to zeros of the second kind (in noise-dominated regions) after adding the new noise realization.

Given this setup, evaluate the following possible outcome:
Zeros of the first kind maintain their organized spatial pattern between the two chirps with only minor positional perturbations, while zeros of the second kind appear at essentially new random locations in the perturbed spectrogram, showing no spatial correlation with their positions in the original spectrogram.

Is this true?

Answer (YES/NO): NO